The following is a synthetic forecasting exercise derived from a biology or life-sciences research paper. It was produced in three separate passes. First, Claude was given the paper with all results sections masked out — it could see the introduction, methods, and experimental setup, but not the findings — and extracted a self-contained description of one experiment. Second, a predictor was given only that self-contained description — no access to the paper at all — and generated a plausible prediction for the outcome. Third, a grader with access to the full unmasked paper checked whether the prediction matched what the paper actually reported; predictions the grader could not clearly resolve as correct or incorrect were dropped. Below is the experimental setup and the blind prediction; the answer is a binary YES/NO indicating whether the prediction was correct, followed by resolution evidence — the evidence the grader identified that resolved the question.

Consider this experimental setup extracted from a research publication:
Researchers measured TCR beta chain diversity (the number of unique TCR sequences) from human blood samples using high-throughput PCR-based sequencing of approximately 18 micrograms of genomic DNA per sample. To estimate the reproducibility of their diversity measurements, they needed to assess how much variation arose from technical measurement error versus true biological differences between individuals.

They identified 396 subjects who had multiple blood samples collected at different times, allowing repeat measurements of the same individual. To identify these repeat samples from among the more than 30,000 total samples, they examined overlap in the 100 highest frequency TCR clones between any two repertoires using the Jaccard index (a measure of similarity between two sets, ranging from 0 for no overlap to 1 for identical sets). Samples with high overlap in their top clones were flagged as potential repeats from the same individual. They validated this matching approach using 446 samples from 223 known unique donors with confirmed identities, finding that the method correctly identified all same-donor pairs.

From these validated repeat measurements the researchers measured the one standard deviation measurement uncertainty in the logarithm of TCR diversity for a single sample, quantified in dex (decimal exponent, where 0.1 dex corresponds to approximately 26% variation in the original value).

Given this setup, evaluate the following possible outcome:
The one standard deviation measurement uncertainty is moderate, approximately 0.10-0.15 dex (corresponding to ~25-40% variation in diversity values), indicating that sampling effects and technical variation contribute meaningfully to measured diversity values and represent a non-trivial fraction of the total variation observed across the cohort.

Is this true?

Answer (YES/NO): YES